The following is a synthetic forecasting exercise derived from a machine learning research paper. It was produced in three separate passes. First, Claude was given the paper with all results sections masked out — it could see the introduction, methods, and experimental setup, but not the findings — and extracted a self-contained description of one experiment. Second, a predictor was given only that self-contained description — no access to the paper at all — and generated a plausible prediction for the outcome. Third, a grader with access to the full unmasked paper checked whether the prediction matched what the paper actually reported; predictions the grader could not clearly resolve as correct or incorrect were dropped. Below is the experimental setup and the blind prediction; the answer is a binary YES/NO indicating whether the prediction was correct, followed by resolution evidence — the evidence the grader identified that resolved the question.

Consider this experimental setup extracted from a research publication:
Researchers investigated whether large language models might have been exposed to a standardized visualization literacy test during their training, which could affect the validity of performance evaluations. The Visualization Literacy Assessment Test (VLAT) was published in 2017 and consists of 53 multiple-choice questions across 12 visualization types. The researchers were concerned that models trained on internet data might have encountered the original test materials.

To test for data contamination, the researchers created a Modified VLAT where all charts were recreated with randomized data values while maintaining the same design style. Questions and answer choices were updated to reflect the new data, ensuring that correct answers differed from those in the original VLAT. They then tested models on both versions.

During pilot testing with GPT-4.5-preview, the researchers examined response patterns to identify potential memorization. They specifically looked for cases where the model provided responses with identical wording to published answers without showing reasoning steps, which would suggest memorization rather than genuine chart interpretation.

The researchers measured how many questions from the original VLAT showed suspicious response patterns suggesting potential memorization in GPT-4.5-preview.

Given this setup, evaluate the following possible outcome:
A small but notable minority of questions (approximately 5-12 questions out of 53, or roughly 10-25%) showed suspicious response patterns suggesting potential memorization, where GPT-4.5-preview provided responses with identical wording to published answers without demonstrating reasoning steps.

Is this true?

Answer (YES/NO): YES